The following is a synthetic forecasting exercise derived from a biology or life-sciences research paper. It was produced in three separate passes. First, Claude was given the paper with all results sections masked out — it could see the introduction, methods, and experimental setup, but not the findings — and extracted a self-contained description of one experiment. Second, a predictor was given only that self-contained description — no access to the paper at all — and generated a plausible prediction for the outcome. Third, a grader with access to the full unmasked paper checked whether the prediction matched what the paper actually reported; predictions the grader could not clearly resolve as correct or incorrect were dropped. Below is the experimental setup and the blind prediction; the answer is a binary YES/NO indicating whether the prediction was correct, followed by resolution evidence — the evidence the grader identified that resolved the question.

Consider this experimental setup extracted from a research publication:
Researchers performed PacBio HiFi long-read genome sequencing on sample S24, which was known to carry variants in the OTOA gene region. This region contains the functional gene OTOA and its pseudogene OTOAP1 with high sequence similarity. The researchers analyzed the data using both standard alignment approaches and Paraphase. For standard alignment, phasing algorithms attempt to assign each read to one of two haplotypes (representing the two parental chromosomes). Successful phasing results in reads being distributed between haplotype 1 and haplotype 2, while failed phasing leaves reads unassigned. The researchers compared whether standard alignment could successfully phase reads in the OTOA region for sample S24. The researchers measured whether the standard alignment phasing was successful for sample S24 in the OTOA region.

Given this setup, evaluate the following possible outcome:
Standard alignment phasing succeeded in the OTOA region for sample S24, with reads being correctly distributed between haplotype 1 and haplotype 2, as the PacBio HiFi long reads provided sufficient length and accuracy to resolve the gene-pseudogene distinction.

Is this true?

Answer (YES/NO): YES